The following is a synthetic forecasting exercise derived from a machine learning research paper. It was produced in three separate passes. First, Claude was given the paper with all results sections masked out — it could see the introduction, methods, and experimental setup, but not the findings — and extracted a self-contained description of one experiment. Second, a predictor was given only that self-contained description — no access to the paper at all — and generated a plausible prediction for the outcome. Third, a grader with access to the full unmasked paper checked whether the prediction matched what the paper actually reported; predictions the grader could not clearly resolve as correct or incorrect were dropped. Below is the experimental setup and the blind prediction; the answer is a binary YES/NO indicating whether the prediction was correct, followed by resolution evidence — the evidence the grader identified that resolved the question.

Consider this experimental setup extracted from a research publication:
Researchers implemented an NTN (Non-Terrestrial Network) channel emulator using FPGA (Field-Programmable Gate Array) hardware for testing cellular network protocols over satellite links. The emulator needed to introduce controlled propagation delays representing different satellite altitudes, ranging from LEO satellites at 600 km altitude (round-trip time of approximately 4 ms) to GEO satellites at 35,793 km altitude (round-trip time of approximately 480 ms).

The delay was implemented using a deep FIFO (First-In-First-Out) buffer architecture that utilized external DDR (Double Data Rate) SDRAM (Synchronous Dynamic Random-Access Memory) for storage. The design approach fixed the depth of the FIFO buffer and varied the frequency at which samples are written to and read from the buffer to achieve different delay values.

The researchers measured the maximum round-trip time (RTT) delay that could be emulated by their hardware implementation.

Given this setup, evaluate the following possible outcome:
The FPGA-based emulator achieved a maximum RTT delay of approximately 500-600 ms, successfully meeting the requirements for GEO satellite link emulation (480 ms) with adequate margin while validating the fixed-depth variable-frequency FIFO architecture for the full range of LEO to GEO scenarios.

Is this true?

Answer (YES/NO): YES